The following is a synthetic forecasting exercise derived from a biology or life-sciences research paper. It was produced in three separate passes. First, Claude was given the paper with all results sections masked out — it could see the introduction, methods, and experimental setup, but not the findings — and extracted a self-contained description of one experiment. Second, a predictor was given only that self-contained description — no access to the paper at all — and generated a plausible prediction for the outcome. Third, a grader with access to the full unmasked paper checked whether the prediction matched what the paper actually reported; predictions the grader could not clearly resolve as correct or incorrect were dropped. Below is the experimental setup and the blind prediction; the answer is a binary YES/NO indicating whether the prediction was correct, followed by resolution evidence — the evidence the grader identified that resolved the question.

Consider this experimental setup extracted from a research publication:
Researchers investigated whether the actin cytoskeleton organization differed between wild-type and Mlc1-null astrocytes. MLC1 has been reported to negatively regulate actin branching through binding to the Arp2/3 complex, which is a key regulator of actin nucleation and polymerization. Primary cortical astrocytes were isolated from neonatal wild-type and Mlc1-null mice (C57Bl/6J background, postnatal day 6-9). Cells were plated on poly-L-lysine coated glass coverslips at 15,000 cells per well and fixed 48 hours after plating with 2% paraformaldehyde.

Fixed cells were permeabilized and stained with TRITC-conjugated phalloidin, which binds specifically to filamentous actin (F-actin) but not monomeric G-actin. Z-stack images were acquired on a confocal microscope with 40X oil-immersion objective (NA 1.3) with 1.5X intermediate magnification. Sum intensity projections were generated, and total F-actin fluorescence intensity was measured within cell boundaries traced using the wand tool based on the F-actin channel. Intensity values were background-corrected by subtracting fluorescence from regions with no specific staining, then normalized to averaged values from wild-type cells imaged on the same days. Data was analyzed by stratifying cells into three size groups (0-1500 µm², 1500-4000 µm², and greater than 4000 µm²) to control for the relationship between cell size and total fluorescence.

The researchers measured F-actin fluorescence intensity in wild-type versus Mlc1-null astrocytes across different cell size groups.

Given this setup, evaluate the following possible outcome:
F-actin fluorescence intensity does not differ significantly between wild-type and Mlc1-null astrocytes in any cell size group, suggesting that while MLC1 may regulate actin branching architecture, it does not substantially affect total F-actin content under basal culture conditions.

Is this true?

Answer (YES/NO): YES